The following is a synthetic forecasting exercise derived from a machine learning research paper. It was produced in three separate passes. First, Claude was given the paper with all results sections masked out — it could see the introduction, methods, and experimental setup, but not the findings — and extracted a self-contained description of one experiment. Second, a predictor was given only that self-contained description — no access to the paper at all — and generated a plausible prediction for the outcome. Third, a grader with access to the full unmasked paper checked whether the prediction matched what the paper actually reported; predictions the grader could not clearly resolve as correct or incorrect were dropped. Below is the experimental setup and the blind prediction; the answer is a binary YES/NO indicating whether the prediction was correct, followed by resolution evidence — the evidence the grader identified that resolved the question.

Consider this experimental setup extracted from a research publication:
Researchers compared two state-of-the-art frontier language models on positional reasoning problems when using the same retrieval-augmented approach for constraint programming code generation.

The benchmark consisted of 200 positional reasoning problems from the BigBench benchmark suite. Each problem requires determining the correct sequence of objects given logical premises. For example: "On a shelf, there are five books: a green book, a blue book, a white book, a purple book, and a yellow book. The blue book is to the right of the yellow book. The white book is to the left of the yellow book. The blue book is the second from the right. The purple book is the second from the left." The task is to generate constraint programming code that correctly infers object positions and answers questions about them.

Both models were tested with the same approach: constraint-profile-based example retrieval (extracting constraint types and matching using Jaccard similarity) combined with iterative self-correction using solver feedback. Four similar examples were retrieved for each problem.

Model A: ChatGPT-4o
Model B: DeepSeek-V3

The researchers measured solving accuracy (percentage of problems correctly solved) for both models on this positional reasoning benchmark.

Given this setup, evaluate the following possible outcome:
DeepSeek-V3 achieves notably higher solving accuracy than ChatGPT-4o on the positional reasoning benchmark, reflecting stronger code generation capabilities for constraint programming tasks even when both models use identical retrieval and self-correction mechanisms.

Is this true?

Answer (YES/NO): NO